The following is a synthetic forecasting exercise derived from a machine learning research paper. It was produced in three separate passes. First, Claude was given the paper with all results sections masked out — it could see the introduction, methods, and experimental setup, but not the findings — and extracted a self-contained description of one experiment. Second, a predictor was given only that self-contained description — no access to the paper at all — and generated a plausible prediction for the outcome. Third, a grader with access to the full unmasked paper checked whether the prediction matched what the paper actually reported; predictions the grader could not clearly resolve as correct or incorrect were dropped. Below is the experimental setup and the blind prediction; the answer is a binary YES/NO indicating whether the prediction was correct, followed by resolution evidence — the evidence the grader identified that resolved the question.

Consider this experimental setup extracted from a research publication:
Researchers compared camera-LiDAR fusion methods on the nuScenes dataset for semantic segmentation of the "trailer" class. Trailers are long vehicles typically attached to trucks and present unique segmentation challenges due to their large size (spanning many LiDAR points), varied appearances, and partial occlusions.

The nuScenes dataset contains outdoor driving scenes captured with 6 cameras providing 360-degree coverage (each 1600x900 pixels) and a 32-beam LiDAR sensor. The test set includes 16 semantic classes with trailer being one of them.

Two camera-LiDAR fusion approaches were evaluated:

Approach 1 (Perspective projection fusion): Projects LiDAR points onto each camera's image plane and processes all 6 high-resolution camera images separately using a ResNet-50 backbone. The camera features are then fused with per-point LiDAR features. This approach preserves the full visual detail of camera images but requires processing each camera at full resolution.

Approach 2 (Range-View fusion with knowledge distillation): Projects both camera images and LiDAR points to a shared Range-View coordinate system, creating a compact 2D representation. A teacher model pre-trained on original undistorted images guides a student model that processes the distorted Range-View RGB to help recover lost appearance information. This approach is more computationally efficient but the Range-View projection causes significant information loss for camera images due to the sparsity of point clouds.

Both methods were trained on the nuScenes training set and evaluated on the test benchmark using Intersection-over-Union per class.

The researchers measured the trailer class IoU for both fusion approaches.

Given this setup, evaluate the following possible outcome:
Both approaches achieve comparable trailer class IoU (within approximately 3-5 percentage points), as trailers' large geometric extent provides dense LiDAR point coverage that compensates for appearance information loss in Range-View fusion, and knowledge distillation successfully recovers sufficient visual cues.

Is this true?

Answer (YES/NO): NO